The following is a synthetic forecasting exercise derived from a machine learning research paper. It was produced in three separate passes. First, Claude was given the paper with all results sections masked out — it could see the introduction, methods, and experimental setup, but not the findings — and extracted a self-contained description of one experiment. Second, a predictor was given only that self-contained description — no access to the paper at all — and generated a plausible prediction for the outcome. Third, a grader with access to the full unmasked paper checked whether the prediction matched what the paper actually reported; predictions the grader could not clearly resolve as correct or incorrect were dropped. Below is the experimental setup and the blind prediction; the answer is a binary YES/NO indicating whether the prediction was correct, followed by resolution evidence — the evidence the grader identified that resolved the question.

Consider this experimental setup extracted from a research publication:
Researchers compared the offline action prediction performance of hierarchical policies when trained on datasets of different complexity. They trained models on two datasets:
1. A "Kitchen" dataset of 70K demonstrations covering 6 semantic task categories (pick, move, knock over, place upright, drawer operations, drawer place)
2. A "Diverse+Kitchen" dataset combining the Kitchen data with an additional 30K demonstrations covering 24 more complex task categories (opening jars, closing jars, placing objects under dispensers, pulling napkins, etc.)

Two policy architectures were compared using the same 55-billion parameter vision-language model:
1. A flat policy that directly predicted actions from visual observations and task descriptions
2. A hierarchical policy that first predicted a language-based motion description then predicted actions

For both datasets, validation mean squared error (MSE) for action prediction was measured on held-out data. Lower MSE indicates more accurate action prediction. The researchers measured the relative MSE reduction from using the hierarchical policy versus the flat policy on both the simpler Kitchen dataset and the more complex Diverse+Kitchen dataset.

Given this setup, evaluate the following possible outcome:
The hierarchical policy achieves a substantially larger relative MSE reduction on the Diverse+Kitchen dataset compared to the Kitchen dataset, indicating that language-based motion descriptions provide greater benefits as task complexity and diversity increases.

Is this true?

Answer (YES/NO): NO